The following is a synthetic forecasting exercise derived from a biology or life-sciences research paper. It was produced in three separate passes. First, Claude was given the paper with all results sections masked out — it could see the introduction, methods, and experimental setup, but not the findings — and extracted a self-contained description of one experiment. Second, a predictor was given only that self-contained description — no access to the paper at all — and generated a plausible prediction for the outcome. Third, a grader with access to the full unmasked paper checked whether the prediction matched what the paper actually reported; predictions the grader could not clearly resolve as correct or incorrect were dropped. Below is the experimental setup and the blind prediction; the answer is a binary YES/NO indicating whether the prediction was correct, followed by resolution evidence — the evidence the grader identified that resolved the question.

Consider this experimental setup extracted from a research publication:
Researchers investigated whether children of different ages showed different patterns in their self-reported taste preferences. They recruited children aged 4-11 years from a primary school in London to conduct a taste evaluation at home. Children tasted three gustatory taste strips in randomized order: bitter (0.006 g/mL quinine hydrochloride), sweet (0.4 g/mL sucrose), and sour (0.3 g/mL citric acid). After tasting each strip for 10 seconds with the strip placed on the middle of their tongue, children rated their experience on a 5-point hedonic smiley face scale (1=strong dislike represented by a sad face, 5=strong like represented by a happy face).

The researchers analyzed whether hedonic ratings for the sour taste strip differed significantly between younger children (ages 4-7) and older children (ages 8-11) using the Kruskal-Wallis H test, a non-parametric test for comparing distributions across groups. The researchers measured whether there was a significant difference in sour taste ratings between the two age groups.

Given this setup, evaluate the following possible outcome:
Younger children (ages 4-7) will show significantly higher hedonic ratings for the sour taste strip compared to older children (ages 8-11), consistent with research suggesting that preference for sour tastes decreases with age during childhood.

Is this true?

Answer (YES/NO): NO